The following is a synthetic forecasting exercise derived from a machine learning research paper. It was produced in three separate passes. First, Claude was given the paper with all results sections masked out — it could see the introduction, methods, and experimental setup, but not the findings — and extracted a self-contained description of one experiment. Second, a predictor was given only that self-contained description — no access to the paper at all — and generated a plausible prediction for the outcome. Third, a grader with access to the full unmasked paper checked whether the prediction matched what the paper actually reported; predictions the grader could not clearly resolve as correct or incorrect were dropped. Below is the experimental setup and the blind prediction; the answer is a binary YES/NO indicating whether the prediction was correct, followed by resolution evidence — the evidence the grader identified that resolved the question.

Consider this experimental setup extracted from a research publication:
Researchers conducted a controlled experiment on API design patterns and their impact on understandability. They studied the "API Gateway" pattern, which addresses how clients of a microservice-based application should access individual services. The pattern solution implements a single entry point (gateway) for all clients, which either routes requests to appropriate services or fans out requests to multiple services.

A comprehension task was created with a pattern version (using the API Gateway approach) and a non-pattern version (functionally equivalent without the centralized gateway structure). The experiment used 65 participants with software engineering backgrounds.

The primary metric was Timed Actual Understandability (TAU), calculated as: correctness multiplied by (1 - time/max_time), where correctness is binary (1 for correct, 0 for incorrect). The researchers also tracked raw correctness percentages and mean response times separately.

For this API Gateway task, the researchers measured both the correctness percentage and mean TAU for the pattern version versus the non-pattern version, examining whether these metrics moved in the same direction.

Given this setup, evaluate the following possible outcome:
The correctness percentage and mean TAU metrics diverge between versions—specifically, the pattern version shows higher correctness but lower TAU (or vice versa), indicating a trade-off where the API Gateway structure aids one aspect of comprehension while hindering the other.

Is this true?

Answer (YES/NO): NO